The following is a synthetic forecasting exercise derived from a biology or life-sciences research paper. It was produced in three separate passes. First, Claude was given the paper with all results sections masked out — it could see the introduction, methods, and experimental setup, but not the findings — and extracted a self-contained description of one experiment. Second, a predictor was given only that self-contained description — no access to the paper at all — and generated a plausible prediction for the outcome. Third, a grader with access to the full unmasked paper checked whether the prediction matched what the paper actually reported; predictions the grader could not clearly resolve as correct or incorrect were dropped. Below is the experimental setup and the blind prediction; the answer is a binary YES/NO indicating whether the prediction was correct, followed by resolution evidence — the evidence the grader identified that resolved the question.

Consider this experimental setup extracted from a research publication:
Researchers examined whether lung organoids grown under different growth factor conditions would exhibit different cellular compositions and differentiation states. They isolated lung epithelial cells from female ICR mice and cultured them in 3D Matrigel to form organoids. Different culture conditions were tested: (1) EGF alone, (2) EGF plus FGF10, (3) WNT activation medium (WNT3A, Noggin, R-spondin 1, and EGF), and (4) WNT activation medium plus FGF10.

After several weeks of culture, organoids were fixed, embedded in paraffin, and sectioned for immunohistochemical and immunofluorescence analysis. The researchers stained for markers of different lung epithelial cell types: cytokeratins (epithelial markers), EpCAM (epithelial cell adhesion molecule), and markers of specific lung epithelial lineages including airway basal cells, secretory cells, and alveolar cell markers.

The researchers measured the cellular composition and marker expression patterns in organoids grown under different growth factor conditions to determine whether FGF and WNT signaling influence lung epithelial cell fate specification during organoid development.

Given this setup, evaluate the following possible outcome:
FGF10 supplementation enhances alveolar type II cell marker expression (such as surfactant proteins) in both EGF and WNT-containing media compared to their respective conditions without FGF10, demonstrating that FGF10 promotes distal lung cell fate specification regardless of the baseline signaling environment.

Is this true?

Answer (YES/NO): NO